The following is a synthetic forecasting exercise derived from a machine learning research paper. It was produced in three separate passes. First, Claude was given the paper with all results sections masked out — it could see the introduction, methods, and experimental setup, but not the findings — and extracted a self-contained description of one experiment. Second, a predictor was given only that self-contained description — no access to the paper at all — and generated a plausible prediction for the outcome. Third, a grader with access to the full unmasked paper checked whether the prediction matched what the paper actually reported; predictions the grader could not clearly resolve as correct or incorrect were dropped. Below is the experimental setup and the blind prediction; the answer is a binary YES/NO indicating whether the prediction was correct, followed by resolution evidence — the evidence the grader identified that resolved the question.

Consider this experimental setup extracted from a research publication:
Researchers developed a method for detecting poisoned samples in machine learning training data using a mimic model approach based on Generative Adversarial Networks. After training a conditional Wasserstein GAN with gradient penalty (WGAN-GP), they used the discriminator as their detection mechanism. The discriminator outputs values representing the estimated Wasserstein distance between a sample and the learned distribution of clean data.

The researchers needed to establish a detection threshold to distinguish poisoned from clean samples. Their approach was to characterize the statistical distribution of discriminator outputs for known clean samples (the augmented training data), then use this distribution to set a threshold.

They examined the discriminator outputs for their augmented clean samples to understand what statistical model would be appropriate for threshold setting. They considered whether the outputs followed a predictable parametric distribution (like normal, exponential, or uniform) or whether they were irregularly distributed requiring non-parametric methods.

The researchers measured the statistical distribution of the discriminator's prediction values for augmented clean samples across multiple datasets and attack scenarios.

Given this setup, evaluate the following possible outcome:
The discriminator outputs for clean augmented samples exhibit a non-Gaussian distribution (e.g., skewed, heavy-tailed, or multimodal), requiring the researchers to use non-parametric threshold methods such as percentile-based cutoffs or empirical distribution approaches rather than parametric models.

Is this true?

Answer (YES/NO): NO